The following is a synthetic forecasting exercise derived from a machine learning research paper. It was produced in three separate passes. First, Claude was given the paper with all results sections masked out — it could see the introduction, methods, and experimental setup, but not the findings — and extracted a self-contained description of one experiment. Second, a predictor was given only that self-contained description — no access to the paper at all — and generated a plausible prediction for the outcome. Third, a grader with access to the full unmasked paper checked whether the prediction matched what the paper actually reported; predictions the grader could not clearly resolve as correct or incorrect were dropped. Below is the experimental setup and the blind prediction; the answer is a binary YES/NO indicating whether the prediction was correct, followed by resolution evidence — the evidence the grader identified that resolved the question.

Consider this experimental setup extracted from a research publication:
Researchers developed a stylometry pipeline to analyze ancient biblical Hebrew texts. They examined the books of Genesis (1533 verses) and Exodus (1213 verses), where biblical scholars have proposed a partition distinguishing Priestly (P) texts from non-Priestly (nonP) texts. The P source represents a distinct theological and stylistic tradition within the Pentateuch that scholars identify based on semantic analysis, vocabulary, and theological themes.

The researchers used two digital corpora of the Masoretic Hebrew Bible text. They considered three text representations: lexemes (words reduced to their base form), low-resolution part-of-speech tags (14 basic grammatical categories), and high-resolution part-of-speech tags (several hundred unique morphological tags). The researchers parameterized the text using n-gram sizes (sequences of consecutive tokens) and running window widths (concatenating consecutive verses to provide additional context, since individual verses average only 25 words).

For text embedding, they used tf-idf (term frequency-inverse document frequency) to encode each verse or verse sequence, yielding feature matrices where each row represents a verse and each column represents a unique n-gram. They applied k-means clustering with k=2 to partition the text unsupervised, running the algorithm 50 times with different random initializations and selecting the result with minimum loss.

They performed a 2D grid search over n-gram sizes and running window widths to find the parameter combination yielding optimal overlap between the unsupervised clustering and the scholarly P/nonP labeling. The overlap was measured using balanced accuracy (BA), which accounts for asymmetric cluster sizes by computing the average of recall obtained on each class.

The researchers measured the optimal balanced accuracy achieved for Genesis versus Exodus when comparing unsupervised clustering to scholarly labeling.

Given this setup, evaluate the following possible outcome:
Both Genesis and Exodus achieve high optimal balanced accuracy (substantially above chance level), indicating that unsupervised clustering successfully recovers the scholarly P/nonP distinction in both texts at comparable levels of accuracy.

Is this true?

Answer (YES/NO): NO